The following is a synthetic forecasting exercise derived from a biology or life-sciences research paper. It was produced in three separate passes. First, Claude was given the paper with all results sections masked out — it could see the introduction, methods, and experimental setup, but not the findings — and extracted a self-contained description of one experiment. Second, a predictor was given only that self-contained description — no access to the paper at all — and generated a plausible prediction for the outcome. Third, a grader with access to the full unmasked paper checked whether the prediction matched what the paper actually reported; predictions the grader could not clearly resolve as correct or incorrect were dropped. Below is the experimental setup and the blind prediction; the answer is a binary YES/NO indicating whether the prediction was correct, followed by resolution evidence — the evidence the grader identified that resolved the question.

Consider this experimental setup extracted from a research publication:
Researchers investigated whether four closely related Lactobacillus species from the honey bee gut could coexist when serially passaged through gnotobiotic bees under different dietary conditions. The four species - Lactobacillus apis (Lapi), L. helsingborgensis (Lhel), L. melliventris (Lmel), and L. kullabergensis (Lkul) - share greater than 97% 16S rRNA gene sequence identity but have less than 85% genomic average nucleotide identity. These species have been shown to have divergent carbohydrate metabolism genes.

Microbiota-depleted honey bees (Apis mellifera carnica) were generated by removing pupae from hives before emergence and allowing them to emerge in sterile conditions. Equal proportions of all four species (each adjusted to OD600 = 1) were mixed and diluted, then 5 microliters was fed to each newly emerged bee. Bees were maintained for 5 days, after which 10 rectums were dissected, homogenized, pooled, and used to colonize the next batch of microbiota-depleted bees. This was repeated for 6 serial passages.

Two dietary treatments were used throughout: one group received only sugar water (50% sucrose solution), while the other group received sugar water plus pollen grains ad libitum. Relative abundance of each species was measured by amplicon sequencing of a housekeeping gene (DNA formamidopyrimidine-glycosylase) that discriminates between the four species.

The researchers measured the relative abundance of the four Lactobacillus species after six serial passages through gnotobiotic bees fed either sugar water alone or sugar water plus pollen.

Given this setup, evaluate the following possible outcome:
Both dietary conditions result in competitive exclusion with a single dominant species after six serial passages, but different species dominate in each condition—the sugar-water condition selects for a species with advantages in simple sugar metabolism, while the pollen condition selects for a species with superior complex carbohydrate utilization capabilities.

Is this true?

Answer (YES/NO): NO